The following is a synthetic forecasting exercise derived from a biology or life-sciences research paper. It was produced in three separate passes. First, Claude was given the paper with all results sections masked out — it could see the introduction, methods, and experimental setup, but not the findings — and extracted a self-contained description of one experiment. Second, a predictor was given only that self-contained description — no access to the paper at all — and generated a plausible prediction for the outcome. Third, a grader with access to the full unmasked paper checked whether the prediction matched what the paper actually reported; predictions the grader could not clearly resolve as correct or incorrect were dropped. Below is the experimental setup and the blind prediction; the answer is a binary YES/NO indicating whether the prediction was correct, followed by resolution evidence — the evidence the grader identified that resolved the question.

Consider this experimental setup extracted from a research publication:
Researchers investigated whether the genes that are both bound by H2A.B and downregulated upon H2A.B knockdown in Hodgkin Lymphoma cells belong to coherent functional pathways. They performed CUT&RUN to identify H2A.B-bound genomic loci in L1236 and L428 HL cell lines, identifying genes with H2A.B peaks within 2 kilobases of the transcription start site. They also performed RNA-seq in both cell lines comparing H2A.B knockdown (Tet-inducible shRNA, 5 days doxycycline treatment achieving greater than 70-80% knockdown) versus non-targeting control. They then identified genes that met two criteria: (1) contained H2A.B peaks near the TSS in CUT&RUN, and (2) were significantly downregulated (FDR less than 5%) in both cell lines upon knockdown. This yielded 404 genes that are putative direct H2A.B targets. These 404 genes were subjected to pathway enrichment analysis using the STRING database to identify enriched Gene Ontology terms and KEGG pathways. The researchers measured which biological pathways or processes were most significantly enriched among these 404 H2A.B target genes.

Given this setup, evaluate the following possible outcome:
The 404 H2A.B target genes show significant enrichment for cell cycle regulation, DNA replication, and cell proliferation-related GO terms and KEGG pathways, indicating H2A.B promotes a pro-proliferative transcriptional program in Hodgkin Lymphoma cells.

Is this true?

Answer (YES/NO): NO